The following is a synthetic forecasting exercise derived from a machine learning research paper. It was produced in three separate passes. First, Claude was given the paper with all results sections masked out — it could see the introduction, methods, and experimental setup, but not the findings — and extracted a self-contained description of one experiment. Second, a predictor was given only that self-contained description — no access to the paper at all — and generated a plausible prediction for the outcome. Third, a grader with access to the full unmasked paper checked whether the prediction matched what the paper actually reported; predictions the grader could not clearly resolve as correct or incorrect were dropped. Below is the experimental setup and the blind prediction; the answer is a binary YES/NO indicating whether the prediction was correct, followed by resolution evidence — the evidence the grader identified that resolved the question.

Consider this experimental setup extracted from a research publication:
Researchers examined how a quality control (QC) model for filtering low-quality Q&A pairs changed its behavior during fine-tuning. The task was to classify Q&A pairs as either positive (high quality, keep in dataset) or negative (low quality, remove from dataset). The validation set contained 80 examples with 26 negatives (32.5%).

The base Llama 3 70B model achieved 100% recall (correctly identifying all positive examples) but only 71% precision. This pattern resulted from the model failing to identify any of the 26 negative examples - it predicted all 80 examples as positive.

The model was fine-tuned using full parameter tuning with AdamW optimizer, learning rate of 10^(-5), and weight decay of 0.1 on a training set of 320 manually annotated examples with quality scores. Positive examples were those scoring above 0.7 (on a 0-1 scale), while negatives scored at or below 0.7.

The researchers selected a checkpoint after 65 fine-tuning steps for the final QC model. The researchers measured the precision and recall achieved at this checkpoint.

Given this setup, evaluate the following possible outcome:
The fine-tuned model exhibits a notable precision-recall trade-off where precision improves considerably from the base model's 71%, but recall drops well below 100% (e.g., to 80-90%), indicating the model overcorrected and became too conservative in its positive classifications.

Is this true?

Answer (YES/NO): YES